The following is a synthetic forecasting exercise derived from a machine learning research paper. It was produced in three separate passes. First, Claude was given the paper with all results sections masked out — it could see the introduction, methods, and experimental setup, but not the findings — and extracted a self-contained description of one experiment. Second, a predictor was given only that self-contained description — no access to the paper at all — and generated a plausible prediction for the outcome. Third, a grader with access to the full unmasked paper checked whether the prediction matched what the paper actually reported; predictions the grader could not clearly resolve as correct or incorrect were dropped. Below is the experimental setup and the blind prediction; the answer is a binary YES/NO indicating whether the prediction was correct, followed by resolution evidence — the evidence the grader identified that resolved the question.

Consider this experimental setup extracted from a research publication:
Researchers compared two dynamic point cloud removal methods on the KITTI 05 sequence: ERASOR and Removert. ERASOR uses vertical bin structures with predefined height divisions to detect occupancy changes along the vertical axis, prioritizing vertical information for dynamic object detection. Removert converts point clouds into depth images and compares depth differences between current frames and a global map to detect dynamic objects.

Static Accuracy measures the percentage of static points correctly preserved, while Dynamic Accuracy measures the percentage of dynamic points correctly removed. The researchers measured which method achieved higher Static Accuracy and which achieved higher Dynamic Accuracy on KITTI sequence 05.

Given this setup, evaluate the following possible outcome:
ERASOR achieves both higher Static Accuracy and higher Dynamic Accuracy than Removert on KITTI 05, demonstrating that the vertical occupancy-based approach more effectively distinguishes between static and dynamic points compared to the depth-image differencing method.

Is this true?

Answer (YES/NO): NO